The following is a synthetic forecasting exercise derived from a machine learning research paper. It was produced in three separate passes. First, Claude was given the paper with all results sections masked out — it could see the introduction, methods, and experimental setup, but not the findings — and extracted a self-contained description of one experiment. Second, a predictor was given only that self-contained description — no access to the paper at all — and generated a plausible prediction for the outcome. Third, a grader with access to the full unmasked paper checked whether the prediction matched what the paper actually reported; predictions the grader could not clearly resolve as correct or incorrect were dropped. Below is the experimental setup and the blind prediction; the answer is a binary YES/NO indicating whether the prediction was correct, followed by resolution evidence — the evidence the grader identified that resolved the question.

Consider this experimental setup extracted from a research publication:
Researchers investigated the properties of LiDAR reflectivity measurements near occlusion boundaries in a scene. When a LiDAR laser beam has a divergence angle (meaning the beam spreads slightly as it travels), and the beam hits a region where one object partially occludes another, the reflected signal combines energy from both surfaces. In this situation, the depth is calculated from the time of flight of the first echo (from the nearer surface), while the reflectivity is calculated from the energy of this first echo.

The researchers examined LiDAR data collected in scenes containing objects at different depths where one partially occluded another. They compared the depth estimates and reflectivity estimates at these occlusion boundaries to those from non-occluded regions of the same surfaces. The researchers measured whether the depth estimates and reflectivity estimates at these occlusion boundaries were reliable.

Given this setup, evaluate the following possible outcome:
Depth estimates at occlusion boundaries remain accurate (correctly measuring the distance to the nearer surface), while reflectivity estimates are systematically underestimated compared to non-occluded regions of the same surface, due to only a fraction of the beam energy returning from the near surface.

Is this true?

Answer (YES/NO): YES